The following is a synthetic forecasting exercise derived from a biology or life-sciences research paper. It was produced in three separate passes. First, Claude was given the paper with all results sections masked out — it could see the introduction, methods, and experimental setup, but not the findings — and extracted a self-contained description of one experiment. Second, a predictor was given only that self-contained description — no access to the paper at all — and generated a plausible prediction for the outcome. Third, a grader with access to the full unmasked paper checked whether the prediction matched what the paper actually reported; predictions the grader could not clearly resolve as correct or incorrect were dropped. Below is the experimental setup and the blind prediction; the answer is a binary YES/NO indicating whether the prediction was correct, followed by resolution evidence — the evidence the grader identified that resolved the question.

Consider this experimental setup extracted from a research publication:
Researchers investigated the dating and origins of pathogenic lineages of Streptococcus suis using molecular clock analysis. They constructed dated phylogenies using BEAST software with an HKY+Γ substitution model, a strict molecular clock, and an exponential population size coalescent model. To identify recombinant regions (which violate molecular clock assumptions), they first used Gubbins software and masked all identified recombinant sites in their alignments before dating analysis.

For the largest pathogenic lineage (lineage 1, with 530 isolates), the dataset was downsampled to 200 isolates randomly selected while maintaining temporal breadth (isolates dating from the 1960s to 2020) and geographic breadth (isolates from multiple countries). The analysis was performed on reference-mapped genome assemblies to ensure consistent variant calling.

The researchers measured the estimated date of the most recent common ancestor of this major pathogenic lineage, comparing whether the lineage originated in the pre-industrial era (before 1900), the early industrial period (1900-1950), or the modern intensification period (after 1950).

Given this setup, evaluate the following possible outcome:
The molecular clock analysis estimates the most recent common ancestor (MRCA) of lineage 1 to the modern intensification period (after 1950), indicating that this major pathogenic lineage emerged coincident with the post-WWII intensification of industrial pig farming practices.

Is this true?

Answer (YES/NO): NO